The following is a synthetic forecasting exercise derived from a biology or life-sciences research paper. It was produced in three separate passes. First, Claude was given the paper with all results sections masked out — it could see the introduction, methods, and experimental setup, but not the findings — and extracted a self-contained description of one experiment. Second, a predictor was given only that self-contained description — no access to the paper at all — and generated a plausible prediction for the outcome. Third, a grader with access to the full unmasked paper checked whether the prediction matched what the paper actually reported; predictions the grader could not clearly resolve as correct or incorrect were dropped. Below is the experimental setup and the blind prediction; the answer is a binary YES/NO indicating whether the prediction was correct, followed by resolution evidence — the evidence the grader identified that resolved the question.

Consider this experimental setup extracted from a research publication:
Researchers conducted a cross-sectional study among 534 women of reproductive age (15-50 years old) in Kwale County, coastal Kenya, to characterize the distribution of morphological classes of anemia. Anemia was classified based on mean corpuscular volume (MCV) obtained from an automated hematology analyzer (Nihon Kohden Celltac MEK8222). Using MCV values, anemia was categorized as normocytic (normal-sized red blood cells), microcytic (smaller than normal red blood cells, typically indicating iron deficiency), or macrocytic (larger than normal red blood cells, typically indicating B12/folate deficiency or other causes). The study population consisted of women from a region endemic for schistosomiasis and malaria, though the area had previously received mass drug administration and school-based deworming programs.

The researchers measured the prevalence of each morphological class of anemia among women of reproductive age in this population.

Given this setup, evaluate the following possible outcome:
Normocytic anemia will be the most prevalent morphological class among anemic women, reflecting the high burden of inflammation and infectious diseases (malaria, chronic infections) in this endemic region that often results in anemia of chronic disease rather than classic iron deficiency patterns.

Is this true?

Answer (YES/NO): YES